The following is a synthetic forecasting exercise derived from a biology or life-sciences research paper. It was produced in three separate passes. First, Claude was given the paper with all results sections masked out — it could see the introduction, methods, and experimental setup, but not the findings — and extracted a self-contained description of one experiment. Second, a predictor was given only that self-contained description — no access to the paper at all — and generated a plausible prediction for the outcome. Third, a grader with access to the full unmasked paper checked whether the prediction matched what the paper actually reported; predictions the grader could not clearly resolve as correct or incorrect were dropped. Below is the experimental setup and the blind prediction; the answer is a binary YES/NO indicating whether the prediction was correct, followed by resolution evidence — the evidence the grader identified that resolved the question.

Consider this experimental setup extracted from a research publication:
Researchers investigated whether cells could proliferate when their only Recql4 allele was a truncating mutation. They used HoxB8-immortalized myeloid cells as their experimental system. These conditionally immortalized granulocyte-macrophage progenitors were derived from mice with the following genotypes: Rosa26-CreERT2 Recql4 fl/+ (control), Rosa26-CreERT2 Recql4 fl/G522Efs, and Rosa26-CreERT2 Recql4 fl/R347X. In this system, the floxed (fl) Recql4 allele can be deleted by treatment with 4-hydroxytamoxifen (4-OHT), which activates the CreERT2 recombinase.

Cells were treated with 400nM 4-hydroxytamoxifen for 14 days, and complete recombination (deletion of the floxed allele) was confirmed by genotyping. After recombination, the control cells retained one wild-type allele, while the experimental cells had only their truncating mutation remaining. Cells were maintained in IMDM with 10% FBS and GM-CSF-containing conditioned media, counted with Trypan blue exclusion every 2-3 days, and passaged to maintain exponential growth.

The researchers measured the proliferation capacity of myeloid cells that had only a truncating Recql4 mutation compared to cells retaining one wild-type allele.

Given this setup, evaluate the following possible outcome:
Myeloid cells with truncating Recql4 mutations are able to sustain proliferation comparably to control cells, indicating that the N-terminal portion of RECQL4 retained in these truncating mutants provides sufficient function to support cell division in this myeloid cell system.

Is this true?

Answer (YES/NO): NO